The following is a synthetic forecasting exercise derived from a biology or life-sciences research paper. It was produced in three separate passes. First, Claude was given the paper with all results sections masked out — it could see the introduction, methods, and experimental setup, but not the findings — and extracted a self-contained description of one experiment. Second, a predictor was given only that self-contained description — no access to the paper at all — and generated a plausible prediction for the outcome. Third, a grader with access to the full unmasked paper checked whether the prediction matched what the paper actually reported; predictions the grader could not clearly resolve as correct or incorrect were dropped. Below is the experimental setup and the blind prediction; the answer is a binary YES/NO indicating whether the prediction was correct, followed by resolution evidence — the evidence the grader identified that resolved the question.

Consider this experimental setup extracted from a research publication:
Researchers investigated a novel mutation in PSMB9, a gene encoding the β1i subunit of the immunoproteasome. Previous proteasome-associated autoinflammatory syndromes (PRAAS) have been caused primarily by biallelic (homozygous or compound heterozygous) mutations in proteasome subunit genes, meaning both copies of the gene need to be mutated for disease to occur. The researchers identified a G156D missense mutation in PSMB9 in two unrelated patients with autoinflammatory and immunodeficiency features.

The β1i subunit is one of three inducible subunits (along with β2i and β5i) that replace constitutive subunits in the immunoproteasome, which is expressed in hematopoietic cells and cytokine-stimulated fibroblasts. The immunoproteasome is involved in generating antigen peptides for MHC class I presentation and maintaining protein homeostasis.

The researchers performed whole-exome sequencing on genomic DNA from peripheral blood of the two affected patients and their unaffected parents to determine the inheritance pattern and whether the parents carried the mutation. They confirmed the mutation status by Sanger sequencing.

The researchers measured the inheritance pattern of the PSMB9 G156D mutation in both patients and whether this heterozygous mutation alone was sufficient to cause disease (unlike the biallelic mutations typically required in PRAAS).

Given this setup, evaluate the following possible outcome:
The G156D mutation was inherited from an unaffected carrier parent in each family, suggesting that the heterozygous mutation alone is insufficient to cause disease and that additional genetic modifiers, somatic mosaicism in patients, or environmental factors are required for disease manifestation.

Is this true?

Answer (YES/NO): NO